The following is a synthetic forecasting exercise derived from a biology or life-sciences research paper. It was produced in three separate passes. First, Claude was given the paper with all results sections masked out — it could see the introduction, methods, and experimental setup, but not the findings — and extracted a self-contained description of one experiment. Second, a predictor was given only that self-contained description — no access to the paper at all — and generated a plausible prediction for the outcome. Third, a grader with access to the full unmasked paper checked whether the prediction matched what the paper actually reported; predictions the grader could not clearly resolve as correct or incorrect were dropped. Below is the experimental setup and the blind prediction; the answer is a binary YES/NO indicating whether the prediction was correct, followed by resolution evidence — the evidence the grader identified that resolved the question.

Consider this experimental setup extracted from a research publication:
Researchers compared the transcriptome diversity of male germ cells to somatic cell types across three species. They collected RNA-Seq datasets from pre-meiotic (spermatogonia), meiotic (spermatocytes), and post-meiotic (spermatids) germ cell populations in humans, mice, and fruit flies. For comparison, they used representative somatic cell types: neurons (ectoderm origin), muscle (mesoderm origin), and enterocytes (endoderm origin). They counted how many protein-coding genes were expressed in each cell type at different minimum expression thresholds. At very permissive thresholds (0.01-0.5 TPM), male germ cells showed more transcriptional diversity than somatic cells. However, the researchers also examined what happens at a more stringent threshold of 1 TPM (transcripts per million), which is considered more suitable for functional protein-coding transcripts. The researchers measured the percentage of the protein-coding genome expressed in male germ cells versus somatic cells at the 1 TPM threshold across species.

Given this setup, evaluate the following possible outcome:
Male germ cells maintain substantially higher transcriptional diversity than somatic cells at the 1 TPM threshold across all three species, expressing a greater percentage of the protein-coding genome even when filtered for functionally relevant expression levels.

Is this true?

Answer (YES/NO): NO